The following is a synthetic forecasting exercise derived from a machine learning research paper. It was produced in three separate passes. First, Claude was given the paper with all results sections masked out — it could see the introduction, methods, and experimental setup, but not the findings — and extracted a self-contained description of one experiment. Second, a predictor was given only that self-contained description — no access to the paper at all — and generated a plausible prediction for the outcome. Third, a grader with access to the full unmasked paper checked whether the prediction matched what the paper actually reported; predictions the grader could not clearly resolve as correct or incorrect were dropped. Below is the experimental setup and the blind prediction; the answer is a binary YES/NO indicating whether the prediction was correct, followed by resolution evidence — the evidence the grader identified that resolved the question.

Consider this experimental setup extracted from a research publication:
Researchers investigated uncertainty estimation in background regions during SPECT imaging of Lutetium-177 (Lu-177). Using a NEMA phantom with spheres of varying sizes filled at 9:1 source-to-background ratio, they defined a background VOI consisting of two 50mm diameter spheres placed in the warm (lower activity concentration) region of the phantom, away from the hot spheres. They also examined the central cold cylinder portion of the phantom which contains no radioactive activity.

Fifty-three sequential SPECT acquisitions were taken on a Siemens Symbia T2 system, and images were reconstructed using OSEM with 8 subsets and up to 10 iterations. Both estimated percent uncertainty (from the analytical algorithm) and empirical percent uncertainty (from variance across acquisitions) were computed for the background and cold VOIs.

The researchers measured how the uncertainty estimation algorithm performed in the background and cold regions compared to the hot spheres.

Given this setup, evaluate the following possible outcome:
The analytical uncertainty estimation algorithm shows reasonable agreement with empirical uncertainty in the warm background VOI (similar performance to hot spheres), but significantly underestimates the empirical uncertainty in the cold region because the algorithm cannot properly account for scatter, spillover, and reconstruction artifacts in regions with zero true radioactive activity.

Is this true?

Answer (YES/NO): NO